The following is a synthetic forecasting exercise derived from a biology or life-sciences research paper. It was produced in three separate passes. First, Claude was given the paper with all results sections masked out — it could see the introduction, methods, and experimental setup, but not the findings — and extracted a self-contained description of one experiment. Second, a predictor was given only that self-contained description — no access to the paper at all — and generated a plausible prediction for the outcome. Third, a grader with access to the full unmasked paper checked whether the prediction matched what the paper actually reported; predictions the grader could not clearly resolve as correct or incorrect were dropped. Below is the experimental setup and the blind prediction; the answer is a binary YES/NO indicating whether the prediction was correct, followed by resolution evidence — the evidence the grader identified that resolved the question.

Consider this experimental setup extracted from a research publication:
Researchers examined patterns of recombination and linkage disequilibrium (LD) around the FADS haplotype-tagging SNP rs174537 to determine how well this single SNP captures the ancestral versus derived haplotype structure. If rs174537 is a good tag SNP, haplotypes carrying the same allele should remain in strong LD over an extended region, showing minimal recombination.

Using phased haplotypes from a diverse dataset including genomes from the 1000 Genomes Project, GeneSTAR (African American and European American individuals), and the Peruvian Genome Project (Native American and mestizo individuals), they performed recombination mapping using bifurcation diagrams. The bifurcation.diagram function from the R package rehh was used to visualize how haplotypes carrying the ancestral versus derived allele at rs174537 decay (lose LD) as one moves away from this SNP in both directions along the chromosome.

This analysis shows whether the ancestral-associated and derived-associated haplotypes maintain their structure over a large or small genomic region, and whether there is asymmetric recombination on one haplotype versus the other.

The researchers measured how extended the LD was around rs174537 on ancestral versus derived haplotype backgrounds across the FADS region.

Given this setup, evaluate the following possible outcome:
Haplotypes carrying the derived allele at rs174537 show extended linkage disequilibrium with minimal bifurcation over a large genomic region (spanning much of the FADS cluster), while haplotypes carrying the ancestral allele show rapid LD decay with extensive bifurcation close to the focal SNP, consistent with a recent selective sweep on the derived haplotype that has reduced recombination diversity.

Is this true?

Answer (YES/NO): NO